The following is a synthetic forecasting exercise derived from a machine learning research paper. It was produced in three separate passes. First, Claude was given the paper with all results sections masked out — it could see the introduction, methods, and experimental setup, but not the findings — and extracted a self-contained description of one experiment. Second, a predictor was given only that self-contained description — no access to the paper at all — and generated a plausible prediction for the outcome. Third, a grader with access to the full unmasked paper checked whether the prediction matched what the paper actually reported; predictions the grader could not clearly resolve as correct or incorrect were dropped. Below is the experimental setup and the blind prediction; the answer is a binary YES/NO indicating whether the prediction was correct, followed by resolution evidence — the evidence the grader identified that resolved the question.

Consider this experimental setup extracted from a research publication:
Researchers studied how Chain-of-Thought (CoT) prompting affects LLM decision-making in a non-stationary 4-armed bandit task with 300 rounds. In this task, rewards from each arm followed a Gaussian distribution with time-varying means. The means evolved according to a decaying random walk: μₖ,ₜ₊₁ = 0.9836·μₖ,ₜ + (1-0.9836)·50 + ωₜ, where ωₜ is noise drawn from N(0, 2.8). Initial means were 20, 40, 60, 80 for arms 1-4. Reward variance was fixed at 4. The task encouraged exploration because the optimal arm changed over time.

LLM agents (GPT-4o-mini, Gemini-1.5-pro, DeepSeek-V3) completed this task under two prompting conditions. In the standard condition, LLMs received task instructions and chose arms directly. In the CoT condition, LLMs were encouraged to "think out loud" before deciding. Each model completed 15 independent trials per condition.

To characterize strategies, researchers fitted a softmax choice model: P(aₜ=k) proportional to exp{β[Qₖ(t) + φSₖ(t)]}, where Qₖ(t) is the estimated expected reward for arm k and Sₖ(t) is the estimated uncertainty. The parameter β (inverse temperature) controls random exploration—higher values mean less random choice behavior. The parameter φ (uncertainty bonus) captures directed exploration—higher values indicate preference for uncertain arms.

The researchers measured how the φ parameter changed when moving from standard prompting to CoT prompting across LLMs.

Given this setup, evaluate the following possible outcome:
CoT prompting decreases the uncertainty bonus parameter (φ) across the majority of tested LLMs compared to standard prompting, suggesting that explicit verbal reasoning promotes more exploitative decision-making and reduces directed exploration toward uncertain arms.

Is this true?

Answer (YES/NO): NO